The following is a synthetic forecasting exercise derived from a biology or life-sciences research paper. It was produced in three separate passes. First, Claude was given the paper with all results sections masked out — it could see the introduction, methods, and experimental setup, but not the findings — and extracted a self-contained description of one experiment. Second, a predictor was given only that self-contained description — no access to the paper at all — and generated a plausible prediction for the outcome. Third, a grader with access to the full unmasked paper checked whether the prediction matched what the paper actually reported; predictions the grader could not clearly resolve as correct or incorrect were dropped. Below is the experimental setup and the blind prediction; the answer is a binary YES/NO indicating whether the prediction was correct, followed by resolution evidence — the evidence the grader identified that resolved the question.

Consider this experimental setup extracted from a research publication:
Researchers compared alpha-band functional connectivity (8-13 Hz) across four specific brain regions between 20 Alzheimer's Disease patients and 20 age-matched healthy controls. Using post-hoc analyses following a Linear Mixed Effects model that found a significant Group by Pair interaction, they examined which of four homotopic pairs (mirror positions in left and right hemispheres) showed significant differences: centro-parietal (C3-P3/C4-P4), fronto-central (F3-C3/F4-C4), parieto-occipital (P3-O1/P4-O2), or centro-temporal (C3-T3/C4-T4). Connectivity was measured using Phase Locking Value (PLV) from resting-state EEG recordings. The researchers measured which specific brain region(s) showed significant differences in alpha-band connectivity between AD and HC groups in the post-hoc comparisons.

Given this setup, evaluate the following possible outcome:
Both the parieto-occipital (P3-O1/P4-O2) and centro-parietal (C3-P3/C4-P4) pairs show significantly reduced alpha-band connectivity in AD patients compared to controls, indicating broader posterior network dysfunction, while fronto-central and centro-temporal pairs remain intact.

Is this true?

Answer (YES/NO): NO